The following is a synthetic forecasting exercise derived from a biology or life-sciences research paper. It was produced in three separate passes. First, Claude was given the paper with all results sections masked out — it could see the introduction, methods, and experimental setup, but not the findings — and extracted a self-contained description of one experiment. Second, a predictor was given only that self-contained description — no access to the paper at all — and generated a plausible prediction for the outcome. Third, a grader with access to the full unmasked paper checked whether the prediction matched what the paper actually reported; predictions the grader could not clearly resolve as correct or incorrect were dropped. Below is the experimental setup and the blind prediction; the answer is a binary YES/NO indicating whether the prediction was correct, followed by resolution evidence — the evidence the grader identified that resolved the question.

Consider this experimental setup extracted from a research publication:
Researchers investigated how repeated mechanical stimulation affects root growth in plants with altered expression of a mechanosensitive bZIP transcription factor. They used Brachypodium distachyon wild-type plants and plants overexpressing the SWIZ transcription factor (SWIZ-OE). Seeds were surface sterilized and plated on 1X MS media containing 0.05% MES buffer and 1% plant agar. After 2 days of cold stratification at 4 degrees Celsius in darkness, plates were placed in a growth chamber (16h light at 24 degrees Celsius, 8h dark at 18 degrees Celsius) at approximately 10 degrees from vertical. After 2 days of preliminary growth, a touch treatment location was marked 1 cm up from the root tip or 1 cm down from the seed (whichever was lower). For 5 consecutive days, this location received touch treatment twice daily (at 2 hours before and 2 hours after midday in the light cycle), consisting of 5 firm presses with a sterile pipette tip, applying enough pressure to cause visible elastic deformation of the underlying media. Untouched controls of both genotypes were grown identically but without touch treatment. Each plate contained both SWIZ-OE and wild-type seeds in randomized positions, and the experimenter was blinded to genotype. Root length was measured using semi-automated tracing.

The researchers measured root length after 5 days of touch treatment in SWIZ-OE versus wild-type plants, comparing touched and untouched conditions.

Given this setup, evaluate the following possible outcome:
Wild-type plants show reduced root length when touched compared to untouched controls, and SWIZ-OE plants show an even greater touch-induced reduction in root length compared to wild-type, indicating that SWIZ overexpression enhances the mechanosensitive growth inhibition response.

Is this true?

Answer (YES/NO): NO